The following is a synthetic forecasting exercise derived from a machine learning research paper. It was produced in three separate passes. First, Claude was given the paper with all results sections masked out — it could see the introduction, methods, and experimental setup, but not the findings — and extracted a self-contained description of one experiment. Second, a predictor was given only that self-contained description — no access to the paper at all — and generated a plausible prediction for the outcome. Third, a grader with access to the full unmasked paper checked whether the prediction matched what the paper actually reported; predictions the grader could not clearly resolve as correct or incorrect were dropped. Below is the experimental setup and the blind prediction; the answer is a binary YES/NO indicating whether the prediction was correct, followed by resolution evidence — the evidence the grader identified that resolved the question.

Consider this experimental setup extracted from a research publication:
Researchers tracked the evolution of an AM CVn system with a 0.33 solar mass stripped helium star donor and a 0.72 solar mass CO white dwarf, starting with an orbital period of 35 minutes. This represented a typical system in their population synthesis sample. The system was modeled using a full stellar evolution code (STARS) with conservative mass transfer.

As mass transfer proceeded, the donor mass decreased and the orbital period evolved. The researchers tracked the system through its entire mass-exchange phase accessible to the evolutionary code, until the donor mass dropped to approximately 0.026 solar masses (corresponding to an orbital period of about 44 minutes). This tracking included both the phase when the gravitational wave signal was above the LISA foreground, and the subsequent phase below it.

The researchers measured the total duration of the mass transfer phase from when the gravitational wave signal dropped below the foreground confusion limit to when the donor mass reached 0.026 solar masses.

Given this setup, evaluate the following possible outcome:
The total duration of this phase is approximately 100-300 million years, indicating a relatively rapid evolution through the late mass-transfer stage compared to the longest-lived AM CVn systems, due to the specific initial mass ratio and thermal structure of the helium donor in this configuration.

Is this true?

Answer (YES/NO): NO